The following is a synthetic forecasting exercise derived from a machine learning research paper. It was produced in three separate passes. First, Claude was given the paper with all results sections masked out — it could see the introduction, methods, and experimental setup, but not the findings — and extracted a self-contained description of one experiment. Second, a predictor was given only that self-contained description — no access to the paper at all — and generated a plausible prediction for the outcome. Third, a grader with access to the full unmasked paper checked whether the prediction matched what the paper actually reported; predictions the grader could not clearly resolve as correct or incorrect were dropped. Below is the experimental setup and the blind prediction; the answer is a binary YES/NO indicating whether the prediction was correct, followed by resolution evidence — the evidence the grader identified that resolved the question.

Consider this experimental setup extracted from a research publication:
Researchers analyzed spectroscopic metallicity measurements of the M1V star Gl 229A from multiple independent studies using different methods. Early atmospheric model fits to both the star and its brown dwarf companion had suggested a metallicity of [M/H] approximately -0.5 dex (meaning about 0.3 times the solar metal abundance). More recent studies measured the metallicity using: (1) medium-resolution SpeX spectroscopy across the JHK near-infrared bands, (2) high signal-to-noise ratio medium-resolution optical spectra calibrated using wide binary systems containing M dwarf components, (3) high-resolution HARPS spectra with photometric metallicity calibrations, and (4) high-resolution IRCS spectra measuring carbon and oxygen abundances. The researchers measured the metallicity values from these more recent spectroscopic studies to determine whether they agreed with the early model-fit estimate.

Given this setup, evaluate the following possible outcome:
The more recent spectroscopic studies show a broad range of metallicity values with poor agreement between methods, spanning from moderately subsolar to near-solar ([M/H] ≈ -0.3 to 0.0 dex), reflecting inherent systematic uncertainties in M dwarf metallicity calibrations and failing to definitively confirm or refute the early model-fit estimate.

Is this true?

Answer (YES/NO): NO